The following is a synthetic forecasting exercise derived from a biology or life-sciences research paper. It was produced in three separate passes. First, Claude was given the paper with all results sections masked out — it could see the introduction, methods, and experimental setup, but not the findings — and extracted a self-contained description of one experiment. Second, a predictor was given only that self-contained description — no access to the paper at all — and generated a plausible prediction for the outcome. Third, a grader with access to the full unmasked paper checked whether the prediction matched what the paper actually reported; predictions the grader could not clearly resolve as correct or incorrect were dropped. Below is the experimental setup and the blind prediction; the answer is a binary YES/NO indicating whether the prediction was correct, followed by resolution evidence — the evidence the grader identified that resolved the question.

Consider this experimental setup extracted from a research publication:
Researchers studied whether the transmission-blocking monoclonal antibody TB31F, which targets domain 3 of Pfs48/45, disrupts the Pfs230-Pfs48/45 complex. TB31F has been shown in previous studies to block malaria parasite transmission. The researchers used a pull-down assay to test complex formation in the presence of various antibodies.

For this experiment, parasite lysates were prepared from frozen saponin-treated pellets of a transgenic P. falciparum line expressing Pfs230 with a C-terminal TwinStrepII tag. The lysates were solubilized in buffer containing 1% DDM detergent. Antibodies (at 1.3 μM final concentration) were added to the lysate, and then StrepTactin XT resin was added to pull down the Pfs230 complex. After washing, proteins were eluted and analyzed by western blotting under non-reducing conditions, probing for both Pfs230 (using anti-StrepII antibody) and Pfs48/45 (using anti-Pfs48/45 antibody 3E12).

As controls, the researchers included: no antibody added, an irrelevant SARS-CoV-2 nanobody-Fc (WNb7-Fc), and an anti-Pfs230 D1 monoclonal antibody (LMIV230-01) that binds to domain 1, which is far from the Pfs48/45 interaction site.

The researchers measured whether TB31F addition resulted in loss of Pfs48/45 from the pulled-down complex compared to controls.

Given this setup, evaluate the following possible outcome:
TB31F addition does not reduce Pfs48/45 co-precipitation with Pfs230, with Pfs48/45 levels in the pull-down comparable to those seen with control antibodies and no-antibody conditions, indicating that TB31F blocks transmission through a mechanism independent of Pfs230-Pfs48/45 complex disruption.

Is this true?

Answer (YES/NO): NO